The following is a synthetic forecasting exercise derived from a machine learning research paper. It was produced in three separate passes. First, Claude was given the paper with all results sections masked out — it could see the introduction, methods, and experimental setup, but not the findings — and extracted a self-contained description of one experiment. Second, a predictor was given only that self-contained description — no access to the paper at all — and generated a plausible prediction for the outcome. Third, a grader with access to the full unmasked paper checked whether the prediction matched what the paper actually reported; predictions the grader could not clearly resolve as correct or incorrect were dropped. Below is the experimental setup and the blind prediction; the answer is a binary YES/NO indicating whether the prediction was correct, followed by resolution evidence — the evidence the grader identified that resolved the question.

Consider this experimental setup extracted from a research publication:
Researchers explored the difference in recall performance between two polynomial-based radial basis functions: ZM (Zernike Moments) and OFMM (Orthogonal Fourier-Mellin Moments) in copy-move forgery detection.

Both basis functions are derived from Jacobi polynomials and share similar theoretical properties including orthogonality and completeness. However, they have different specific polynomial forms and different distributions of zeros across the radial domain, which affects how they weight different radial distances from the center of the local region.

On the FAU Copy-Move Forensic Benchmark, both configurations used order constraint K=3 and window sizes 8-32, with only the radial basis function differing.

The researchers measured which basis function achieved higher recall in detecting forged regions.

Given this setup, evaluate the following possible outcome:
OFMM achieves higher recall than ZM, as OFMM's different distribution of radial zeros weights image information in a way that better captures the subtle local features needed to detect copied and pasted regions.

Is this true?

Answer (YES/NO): YES